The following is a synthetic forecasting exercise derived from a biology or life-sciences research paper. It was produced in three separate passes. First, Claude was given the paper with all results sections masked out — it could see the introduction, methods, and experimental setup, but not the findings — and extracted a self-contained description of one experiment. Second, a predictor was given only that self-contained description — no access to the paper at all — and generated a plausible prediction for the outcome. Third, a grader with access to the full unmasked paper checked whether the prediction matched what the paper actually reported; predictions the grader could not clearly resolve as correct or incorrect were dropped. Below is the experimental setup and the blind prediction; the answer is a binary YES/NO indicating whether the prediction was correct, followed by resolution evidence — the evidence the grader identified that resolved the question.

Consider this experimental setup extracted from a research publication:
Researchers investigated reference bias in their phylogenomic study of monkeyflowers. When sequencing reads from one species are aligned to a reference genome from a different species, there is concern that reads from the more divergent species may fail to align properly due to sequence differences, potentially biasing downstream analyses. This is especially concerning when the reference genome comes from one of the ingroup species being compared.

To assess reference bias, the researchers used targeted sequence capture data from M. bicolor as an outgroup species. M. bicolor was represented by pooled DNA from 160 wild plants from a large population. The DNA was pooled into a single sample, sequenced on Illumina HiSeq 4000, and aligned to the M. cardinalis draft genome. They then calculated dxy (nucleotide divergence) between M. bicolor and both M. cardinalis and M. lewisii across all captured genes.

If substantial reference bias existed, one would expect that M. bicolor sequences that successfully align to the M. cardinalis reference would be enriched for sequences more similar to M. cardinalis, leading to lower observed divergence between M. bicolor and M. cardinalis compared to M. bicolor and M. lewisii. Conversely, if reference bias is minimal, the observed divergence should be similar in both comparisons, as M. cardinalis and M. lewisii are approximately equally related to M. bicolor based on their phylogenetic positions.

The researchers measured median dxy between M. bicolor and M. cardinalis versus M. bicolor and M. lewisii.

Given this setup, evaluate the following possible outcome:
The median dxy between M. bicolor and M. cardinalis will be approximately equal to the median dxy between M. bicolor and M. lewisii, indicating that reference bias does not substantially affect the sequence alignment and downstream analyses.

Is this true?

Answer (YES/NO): YES